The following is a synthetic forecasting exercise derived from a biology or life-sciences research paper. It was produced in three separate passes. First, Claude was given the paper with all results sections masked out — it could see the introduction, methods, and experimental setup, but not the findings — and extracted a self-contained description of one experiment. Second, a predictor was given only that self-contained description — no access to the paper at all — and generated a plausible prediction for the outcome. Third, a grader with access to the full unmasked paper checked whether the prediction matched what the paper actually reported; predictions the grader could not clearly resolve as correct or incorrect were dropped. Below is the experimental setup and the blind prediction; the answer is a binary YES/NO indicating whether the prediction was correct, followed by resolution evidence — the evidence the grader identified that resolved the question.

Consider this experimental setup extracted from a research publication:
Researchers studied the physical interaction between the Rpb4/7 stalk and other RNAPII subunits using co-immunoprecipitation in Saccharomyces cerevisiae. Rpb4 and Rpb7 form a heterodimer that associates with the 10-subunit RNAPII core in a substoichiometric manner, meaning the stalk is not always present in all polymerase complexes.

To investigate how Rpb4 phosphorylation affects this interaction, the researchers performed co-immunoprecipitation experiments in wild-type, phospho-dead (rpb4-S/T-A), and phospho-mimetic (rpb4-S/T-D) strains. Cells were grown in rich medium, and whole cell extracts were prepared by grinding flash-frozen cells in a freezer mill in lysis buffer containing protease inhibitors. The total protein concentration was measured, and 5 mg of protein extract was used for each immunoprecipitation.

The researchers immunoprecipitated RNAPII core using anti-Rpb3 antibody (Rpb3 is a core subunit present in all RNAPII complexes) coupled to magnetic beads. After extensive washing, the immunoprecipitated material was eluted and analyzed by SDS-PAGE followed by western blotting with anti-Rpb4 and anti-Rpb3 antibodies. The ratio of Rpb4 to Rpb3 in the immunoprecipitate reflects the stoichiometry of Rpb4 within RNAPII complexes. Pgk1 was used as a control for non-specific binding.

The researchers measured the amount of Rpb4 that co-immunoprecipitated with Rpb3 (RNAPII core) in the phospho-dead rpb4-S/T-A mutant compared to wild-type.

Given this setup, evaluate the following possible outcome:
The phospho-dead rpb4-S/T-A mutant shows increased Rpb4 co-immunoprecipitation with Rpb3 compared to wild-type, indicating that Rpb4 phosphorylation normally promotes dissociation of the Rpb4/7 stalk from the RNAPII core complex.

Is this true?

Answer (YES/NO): NO